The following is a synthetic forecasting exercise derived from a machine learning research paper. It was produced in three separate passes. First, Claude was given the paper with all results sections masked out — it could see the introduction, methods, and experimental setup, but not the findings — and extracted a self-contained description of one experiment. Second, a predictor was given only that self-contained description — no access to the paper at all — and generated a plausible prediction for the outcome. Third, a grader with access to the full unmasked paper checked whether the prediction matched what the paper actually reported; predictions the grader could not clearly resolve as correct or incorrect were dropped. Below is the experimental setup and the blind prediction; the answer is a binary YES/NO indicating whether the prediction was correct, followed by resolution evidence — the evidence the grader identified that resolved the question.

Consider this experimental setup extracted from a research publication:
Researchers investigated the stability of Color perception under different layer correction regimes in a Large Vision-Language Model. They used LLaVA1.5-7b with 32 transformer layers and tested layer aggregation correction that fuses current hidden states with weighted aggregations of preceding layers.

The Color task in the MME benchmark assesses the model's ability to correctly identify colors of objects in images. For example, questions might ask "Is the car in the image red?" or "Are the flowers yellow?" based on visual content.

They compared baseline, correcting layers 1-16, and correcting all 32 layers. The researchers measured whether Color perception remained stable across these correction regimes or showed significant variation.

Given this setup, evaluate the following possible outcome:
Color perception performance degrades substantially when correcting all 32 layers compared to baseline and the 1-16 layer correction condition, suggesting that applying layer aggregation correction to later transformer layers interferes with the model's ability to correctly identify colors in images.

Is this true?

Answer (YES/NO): NO